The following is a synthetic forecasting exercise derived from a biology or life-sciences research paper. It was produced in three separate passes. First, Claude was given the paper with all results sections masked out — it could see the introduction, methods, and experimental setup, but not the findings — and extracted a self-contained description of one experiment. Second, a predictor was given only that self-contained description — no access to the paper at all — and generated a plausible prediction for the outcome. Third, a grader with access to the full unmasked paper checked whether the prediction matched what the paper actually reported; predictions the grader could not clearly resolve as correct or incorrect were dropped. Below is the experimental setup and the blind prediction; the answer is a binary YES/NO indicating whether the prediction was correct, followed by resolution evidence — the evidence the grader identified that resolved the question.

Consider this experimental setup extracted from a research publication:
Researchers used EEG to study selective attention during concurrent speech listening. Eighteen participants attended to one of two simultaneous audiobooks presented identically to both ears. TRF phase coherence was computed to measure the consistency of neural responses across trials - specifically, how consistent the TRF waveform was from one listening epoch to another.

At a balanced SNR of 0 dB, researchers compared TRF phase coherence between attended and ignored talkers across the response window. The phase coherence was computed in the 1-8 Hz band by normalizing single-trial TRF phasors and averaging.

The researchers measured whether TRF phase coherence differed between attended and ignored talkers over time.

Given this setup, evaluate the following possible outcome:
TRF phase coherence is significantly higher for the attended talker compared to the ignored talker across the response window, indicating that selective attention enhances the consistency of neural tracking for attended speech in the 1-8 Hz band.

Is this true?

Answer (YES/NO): NO